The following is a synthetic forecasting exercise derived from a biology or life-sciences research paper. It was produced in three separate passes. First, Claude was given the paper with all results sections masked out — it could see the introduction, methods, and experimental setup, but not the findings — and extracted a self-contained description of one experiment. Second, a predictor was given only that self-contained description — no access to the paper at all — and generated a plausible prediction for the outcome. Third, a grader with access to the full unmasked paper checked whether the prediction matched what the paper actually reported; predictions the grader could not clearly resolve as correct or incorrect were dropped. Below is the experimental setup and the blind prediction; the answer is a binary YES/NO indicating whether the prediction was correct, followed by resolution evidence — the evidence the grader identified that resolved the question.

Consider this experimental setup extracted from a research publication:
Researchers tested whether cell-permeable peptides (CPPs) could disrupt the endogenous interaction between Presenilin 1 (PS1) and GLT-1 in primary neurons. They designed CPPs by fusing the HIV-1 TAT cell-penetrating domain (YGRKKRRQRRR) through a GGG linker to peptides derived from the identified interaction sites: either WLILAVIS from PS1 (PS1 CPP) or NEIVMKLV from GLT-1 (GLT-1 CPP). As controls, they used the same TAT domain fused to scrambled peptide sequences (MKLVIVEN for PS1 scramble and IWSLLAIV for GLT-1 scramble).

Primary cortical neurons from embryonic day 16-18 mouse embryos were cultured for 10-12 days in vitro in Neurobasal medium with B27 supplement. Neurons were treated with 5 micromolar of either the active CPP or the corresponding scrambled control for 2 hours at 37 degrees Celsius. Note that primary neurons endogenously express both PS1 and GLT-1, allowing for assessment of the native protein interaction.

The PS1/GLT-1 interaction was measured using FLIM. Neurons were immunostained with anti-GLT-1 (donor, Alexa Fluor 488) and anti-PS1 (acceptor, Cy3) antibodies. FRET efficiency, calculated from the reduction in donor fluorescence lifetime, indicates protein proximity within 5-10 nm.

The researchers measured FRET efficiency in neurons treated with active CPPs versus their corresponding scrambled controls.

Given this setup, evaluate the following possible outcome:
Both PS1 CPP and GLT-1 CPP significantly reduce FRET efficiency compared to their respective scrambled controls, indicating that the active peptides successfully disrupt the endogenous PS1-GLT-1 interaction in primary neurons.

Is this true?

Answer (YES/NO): YES